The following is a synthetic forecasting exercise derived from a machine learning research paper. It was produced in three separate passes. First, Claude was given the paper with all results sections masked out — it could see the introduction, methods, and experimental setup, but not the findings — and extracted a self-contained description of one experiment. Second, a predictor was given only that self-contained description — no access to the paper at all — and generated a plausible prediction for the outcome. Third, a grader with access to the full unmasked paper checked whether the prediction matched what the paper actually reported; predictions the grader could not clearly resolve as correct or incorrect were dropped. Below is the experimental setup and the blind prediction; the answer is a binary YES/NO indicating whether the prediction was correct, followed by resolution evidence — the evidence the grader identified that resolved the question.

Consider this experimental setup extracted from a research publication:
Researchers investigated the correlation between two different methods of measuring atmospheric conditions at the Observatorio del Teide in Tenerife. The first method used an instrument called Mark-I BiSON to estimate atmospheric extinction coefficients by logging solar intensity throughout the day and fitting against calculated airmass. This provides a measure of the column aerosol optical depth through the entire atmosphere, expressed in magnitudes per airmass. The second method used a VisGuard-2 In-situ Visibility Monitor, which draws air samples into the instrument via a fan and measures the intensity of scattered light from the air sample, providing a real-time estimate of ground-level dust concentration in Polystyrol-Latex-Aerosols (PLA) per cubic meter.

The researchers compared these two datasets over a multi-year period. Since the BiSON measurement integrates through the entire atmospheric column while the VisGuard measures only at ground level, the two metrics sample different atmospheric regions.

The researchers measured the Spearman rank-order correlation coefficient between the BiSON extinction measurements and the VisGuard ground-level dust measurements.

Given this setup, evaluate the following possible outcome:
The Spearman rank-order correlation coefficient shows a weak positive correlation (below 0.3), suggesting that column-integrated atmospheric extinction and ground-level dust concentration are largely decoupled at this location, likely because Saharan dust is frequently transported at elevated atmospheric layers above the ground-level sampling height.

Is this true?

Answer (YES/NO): NO